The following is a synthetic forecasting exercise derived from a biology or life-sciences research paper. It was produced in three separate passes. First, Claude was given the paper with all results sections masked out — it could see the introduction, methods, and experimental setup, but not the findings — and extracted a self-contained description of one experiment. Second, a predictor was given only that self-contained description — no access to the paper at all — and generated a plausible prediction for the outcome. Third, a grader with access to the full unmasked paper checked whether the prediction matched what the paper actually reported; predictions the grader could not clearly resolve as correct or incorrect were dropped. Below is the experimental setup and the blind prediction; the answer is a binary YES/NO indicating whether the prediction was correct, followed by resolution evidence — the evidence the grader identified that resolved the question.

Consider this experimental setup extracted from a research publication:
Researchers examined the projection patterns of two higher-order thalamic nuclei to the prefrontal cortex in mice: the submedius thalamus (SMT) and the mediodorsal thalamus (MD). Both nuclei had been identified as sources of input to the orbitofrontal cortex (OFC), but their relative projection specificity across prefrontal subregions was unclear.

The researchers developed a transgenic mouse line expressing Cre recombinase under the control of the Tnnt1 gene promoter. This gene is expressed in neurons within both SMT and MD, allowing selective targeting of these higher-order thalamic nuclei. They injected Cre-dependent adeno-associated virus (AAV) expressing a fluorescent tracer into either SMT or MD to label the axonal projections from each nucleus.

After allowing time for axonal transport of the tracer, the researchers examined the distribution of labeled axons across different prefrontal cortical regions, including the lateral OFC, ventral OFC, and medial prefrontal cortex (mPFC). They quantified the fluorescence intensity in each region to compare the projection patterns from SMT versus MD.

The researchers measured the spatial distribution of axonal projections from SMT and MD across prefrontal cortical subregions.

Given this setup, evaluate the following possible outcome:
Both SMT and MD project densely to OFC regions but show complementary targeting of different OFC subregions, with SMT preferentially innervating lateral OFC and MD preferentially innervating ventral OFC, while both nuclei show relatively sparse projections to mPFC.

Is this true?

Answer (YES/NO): NO